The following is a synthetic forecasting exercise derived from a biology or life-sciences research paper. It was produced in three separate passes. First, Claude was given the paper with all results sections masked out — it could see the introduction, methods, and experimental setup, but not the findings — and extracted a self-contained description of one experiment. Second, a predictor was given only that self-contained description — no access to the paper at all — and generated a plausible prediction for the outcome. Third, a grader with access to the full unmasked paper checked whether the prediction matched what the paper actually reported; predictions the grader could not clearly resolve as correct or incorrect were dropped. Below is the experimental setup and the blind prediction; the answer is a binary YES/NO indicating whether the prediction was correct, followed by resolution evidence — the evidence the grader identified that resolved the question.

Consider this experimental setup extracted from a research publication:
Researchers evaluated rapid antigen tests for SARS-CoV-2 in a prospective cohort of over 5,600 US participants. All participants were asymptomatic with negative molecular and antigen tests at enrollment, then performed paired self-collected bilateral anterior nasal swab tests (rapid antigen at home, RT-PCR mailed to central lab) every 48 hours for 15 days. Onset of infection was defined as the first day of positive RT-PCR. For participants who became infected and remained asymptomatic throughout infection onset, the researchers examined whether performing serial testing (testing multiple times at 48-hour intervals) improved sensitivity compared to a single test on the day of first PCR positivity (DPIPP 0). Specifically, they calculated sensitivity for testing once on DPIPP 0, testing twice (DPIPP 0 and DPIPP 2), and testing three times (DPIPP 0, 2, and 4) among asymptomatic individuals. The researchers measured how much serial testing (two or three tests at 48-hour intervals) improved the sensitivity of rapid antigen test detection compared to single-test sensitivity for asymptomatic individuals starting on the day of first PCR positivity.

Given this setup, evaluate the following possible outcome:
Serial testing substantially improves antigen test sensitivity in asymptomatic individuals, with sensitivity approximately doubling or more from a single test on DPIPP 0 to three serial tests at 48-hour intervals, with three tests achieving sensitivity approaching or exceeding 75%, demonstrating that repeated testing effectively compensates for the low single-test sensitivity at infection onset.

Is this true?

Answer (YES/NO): NO